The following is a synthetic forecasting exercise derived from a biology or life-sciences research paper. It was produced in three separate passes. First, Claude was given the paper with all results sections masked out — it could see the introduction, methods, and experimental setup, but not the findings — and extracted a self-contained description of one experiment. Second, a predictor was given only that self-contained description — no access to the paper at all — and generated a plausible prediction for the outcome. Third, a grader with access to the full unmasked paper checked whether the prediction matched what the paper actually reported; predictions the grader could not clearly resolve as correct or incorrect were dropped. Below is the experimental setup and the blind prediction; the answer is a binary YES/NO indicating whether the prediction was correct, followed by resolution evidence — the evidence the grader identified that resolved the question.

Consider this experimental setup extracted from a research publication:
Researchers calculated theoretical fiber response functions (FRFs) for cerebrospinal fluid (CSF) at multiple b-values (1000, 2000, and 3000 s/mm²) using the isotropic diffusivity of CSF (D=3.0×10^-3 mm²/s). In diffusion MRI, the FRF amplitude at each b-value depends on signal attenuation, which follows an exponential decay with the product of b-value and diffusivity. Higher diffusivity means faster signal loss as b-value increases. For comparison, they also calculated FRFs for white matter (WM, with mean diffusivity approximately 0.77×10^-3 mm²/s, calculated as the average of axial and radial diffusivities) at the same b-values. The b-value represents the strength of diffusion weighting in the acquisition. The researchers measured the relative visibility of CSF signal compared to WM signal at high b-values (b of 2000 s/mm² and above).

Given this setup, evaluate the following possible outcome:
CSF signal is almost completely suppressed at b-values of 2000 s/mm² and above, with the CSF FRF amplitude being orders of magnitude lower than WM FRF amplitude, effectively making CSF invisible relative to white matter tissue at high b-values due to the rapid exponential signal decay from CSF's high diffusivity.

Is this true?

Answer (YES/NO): YES